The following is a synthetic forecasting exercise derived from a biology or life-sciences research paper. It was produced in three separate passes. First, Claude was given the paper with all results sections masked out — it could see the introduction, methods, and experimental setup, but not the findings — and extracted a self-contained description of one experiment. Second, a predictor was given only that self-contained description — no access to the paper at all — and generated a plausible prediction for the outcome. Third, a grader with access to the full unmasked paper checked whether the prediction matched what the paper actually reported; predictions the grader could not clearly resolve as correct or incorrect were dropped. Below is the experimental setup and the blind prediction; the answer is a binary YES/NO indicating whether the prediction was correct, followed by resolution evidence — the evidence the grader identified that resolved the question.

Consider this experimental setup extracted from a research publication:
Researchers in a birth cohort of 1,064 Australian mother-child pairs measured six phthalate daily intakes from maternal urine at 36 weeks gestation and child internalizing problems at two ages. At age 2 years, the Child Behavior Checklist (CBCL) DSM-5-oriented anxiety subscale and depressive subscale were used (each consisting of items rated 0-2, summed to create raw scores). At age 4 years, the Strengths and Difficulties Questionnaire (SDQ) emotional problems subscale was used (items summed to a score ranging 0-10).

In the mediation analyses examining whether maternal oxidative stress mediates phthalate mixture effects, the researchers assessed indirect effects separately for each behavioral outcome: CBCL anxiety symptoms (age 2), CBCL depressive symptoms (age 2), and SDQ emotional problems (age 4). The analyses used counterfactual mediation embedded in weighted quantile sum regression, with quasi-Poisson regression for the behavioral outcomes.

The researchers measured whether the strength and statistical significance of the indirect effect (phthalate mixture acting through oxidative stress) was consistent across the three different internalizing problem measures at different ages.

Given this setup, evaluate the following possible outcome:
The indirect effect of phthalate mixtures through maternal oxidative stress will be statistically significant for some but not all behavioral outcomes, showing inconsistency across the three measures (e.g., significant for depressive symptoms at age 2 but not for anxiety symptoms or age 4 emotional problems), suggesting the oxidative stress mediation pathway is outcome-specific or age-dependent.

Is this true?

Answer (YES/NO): NO